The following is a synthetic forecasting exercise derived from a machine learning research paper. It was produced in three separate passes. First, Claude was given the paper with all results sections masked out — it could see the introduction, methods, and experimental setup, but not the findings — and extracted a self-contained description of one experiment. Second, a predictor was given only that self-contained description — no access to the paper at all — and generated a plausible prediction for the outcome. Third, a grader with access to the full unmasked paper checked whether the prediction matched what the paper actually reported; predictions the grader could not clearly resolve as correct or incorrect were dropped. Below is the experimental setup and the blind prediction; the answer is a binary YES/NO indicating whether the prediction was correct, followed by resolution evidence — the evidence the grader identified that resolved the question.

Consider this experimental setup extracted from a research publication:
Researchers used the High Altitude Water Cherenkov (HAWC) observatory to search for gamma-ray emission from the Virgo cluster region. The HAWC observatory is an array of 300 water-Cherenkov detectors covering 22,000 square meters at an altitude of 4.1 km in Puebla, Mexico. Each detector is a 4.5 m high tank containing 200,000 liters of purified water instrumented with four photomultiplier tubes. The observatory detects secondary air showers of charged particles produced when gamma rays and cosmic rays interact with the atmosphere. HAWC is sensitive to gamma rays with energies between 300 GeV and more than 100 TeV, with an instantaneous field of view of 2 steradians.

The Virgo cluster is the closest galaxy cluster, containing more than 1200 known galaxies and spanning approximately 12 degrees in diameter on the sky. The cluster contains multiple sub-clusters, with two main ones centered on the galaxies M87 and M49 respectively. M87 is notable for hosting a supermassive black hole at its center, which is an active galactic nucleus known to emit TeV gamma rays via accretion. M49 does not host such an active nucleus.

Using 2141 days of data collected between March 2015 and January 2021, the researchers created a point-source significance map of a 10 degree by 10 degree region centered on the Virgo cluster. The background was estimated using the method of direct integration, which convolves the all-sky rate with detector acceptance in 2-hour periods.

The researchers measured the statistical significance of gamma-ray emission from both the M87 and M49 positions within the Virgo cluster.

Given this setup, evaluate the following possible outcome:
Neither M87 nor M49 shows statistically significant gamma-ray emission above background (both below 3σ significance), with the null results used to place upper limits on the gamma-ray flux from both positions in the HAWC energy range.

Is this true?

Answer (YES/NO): NO